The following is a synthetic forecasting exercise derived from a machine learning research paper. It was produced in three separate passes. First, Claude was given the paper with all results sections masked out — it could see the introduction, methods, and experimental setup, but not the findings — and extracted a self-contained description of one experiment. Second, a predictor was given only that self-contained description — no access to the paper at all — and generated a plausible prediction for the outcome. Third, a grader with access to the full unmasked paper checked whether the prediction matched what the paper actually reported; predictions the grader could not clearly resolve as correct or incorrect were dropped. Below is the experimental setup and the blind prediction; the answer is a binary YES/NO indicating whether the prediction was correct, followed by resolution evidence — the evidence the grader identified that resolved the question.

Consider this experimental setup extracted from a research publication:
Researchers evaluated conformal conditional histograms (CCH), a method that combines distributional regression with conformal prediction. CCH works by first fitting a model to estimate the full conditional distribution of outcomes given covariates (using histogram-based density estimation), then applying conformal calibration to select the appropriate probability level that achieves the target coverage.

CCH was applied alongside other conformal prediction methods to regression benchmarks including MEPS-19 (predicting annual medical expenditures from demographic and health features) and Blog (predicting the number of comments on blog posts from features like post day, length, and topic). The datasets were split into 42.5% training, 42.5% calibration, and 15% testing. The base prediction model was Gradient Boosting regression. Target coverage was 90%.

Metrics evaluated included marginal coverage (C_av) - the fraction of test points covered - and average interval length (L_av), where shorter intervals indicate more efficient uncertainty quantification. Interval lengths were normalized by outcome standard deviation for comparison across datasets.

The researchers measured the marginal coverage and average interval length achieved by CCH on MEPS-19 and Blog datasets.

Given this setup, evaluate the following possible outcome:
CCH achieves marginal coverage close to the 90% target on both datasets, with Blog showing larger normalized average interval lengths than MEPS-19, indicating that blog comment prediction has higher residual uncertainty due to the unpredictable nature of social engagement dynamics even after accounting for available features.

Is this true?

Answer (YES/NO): NO